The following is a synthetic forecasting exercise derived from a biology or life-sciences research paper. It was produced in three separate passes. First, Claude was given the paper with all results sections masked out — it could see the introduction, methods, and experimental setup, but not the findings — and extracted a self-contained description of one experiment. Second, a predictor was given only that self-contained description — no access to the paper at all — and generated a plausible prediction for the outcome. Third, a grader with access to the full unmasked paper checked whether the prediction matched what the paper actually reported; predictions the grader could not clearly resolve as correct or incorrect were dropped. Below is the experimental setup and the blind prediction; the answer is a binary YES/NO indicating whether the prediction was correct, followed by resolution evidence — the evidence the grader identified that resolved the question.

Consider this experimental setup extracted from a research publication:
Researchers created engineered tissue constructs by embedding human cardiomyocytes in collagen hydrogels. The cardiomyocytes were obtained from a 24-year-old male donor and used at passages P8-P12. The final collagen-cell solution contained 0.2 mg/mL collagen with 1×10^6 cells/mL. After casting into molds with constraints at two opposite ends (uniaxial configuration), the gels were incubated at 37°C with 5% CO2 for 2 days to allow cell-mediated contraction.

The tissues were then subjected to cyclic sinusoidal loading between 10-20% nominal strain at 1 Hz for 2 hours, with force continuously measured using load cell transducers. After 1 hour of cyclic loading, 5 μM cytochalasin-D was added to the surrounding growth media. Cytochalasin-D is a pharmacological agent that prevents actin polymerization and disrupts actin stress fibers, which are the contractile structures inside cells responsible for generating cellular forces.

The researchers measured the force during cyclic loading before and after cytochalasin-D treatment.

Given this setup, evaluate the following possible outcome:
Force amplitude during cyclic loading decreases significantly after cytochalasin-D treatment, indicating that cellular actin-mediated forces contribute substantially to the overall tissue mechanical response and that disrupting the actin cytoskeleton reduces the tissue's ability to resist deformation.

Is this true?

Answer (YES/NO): YES